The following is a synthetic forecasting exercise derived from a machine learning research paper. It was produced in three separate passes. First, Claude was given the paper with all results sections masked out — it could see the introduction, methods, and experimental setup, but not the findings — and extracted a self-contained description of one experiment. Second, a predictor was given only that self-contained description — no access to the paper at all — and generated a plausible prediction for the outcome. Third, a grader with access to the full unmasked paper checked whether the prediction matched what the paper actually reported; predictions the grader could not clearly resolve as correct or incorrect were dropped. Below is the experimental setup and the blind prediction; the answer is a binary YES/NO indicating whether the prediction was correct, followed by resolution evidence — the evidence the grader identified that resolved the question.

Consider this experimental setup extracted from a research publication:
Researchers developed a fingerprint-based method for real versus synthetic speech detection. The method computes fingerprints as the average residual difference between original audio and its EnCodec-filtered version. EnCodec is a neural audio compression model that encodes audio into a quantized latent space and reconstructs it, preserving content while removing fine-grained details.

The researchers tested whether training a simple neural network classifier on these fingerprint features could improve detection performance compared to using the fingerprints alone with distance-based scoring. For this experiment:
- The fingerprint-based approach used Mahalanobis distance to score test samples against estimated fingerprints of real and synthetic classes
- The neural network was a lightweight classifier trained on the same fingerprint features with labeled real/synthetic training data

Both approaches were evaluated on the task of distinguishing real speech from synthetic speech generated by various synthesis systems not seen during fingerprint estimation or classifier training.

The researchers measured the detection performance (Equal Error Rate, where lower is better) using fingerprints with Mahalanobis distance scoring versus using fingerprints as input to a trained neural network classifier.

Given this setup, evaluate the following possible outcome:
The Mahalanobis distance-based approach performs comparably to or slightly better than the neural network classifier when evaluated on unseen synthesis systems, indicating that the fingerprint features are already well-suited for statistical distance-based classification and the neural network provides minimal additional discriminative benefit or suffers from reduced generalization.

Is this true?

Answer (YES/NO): NO